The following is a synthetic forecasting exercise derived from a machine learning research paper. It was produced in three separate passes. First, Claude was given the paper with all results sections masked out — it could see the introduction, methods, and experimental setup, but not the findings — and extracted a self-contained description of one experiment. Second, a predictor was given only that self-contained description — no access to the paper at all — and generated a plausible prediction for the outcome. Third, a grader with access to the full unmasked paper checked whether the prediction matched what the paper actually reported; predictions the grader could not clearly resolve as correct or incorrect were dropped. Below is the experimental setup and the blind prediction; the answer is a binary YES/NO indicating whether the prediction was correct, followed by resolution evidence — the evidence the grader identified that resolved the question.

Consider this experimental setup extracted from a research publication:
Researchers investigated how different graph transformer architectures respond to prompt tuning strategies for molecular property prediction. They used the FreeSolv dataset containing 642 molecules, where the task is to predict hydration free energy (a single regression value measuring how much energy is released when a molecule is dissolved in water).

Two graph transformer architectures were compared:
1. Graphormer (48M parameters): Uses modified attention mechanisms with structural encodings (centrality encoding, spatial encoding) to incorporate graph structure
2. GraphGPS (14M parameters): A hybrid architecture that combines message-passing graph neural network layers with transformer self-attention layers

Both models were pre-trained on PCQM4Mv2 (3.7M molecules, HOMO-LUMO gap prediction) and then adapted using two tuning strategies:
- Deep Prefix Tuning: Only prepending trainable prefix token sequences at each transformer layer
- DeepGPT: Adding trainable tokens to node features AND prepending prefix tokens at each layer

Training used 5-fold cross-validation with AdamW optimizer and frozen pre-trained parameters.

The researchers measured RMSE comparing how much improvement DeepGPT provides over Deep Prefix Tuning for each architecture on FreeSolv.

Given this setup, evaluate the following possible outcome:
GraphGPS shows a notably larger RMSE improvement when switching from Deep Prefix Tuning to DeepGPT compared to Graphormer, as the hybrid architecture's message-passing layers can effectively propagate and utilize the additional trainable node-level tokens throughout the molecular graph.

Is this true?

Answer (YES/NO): YES